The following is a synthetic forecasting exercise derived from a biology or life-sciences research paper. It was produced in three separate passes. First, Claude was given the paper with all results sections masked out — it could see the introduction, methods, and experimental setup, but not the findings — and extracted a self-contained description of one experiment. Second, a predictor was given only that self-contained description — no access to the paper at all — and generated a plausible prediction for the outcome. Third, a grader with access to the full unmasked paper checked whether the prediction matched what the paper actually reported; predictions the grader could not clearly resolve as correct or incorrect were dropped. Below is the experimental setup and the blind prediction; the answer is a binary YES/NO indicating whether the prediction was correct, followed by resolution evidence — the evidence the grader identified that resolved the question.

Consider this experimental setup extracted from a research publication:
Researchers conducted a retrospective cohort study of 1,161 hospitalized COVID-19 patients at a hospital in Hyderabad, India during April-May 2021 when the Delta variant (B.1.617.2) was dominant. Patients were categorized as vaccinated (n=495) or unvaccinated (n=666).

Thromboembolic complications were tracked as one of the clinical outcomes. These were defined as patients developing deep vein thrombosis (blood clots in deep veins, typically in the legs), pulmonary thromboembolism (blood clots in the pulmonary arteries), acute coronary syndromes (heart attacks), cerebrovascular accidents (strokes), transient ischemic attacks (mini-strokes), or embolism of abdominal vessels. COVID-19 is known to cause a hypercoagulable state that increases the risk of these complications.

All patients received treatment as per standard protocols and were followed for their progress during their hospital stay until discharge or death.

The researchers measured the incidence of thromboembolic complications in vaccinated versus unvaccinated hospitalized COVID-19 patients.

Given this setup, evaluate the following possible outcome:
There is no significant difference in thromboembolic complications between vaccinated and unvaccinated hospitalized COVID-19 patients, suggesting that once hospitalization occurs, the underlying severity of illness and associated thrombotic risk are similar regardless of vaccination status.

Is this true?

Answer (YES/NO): YES